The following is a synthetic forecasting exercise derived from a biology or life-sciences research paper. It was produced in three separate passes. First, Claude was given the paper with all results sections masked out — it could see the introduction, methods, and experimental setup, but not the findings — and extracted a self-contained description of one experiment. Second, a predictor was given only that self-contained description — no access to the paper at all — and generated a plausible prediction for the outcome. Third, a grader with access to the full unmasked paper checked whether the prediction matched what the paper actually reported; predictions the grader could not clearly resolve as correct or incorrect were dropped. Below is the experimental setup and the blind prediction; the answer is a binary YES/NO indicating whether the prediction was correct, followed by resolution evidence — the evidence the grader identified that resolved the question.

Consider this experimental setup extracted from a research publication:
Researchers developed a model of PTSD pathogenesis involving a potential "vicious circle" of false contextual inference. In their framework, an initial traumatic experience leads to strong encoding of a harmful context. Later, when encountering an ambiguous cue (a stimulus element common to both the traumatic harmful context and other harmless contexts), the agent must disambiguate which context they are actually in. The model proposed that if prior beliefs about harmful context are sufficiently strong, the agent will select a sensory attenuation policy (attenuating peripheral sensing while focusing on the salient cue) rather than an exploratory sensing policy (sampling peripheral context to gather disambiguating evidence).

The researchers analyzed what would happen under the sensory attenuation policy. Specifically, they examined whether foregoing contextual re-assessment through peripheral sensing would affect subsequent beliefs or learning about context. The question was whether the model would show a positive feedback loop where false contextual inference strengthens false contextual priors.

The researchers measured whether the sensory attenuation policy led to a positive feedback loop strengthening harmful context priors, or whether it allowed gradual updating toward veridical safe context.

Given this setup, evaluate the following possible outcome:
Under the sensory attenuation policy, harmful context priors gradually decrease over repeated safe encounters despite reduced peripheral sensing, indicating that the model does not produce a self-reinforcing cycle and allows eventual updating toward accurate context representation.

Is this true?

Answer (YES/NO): NO